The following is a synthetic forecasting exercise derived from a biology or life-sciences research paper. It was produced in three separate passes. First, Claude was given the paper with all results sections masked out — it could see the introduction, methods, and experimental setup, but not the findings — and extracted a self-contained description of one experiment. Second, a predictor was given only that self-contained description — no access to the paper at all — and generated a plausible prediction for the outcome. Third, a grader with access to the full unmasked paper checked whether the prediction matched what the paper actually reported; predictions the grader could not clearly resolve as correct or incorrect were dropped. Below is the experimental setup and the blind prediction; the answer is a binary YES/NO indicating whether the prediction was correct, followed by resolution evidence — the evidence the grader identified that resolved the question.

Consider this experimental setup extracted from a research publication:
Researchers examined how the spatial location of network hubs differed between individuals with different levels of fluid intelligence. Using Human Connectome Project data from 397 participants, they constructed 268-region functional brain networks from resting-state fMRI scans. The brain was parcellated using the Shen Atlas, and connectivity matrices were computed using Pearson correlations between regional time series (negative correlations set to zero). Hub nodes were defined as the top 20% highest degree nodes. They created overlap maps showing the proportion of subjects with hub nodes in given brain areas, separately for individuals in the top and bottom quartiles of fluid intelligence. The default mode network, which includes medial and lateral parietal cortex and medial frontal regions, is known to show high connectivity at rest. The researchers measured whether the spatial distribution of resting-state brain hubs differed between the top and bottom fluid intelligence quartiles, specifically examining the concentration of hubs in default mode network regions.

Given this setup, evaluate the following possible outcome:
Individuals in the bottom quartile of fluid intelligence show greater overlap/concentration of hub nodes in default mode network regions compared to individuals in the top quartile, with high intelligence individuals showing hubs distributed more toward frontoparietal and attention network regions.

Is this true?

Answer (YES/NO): YES